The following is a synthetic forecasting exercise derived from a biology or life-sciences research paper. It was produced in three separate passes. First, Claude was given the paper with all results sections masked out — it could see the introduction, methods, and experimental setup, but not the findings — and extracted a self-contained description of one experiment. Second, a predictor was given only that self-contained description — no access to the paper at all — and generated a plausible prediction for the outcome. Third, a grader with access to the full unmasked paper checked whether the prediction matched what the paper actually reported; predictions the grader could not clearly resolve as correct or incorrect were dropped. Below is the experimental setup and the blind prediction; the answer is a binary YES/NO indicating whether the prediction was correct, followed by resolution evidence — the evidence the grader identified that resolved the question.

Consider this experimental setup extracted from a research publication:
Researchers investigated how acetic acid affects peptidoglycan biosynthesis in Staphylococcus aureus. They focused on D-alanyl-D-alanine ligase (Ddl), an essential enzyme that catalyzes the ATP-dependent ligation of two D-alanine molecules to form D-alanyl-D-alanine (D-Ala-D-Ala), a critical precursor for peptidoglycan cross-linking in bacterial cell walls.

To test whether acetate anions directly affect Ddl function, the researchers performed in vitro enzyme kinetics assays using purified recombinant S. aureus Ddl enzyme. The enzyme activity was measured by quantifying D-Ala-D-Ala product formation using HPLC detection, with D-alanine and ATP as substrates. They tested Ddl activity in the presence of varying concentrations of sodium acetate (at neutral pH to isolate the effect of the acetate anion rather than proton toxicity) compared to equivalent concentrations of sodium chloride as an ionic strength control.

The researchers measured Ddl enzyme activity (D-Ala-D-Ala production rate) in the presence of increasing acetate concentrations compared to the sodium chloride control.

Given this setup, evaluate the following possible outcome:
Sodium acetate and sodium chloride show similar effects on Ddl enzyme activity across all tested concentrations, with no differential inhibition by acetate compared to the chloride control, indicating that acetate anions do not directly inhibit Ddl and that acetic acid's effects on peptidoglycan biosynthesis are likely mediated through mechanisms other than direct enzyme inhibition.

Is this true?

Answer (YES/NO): NO